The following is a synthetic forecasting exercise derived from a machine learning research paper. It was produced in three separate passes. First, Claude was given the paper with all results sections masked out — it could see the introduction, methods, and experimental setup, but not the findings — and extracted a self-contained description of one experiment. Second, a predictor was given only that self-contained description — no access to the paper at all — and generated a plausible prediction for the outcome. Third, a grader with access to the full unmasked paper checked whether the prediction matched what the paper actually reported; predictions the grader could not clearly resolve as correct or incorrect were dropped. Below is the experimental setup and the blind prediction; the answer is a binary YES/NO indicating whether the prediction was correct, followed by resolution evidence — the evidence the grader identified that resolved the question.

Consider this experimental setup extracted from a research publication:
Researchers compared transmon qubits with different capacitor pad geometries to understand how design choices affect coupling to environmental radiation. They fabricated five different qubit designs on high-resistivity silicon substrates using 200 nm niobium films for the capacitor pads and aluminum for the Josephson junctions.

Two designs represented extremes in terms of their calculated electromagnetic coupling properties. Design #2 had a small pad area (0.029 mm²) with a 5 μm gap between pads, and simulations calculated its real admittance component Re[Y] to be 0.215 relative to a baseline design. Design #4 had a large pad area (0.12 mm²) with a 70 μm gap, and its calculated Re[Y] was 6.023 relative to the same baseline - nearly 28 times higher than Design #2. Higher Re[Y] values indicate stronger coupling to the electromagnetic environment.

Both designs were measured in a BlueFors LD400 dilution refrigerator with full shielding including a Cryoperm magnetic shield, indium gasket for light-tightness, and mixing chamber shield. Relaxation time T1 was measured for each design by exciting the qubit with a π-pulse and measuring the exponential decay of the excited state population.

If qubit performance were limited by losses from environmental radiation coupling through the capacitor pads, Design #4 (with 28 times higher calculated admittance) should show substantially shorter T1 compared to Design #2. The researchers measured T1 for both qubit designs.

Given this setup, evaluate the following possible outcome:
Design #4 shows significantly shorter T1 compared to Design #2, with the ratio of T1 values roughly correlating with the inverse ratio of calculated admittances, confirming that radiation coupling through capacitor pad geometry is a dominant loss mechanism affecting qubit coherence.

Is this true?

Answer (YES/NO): NO